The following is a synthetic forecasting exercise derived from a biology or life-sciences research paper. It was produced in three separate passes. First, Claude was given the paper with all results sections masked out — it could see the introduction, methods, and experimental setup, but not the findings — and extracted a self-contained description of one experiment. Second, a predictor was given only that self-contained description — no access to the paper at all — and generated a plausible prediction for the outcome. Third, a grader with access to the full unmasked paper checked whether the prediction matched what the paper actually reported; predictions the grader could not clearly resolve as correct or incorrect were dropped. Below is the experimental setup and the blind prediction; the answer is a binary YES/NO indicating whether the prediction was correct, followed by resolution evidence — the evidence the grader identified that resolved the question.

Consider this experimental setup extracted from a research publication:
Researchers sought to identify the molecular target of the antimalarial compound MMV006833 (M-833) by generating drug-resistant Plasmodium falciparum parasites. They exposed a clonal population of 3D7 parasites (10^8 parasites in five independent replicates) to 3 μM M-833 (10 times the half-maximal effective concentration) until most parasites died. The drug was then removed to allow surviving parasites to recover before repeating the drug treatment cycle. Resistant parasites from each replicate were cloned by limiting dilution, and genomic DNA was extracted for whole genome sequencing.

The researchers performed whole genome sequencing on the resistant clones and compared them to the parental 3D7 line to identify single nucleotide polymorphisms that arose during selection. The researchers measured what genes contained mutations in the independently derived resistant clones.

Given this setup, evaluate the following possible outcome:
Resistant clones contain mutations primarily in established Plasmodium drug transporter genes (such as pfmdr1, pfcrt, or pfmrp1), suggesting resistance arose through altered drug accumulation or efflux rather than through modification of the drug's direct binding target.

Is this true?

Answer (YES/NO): NO